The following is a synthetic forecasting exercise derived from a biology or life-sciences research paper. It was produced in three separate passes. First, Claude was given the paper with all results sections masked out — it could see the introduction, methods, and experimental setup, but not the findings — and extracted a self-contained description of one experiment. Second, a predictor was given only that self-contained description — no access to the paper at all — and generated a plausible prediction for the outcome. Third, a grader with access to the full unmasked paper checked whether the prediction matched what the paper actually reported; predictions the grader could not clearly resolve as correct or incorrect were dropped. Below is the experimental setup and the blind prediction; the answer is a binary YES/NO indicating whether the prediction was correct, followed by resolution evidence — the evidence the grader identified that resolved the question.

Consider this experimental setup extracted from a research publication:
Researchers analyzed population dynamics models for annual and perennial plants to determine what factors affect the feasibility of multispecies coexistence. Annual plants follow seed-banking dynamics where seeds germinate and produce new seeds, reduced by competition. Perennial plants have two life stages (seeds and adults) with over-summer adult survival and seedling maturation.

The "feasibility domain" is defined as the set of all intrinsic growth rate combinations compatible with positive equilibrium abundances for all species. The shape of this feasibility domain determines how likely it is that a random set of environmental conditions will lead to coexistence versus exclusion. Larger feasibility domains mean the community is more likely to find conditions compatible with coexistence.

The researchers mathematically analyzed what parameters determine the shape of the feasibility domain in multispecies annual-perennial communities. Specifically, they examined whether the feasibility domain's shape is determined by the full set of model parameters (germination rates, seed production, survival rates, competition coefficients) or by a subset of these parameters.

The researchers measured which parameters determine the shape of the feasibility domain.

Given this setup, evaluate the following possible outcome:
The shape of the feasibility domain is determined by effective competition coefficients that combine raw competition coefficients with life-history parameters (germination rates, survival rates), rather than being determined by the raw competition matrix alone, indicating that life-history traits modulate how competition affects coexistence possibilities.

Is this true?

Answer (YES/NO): NO